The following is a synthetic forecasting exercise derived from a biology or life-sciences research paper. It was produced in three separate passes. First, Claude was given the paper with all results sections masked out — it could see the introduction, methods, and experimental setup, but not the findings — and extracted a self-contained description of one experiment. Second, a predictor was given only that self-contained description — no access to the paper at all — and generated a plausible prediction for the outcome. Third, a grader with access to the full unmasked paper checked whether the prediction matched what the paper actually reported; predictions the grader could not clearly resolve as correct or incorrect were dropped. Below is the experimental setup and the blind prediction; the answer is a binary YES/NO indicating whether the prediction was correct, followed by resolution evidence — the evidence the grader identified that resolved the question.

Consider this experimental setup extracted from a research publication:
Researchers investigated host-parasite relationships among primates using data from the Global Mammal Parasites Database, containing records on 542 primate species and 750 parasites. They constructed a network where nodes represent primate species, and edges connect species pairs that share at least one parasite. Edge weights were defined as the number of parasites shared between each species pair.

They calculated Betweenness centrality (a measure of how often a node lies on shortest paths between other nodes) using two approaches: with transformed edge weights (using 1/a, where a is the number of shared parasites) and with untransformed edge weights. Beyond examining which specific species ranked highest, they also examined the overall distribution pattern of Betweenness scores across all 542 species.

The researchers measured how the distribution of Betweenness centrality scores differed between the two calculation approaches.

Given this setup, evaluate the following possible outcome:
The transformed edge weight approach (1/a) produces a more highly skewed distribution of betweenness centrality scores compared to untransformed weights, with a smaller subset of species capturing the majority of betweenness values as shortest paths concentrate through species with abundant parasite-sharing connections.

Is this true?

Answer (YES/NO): YES